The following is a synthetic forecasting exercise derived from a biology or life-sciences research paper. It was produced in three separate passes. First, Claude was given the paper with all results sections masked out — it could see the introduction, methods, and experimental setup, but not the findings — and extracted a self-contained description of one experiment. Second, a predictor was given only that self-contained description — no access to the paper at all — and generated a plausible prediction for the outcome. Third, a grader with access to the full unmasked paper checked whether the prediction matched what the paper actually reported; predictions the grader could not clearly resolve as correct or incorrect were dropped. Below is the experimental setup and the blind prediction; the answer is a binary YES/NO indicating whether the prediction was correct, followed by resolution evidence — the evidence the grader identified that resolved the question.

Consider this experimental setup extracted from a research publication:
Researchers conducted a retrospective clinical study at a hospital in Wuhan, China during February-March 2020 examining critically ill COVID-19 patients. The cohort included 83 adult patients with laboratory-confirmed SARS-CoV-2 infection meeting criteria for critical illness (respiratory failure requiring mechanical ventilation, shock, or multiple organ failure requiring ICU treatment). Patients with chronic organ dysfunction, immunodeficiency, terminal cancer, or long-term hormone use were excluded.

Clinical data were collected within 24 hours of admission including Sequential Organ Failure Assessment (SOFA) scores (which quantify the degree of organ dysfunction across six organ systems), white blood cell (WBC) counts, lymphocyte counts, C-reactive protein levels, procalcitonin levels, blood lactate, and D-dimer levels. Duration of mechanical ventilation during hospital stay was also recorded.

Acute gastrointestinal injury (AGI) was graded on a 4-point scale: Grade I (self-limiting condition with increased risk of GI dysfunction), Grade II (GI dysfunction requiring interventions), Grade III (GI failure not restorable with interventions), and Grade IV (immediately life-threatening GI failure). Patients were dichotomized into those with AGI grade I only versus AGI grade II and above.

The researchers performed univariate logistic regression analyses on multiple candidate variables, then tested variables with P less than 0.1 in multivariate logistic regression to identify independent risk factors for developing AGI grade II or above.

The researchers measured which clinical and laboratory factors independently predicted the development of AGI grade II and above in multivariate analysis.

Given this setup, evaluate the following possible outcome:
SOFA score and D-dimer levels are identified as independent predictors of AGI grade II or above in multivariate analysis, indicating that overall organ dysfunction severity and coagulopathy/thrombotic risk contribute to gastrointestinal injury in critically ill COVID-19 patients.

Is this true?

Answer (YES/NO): NO